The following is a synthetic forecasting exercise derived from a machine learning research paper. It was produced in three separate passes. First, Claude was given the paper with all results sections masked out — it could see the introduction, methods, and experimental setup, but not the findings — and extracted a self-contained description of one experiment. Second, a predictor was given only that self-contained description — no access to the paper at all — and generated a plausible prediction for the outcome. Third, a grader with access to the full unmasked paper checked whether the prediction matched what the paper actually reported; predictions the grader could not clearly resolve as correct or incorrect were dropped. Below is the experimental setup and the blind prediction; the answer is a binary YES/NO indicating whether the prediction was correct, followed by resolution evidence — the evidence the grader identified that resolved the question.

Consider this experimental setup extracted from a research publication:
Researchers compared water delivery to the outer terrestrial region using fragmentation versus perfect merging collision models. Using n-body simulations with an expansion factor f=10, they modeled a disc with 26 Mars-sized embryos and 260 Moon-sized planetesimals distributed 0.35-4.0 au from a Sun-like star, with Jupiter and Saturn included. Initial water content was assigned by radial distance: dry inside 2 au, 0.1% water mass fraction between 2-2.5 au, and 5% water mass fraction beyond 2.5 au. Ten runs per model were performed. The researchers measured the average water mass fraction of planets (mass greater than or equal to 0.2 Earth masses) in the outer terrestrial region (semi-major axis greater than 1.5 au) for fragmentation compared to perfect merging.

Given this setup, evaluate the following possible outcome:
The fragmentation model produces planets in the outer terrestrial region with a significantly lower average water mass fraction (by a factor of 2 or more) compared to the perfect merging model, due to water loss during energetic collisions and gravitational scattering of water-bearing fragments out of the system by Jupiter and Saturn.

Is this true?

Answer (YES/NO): NO